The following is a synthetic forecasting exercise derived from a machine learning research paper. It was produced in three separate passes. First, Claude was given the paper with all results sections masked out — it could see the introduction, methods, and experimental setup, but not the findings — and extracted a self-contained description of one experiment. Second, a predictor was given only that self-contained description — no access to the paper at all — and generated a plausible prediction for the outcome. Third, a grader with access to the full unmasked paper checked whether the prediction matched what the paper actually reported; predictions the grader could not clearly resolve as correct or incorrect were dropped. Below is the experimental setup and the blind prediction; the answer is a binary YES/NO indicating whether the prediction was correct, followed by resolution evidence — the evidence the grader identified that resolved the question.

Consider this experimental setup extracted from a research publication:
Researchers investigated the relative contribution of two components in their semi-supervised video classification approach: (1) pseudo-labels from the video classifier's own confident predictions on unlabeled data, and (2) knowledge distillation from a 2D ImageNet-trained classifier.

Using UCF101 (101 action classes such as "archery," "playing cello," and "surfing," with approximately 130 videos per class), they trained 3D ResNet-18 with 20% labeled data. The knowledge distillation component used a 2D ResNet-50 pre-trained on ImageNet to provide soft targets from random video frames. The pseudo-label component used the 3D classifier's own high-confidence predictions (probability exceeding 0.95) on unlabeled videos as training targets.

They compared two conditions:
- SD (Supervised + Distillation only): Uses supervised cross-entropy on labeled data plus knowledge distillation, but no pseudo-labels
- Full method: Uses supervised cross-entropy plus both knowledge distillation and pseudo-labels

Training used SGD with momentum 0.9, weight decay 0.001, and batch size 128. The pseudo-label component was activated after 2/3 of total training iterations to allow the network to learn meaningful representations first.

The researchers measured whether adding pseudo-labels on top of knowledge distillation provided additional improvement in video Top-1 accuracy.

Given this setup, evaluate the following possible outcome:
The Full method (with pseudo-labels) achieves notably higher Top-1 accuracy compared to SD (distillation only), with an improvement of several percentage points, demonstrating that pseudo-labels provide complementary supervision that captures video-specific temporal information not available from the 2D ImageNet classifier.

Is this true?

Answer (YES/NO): YES